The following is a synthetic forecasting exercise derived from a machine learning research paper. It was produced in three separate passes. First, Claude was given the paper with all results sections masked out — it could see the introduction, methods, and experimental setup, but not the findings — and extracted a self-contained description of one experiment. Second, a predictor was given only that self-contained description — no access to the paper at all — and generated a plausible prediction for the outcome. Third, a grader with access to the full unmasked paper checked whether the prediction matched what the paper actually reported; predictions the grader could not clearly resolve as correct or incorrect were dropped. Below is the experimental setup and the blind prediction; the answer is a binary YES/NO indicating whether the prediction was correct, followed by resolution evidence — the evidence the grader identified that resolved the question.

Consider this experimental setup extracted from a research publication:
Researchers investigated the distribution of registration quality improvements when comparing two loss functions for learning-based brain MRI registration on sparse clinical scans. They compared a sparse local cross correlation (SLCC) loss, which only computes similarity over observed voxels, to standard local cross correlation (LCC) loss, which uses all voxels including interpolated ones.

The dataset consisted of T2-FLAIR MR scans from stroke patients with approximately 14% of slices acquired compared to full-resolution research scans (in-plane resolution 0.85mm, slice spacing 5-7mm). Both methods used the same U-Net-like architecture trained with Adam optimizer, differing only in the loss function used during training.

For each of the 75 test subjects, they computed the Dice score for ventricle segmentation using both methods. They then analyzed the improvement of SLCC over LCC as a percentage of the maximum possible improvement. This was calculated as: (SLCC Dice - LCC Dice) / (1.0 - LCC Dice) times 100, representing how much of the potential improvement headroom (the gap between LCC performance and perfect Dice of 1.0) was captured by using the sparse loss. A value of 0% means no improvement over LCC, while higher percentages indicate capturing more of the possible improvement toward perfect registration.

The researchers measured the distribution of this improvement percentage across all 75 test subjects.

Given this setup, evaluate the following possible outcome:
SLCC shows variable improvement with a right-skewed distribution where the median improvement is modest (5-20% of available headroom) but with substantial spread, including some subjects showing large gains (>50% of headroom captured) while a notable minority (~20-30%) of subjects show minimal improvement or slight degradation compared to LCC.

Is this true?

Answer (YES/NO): NO